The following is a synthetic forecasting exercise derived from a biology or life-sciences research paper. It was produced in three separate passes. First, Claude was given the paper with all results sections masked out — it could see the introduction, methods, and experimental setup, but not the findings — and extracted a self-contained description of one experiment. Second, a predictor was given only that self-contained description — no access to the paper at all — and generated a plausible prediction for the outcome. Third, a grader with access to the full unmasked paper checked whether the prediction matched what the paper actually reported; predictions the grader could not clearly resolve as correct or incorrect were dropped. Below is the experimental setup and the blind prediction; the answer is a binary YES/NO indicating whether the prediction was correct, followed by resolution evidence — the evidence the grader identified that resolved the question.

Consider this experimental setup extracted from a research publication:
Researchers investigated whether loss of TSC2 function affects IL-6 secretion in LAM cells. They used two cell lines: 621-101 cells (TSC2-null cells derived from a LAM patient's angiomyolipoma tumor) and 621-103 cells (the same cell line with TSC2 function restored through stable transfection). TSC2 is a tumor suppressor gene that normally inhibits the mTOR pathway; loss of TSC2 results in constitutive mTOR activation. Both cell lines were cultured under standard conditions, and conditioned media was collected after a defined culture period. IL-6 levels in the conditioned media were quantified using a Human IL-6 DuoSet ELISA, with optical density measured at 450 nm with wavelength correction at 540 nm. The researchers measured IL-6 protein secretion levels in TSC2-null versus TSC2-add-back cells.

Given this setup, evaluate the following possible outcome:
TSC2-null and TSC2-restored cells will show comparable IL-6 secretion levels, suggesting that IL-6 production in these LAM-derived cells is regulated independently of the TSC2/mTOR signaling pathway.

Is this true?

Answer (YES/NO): NO